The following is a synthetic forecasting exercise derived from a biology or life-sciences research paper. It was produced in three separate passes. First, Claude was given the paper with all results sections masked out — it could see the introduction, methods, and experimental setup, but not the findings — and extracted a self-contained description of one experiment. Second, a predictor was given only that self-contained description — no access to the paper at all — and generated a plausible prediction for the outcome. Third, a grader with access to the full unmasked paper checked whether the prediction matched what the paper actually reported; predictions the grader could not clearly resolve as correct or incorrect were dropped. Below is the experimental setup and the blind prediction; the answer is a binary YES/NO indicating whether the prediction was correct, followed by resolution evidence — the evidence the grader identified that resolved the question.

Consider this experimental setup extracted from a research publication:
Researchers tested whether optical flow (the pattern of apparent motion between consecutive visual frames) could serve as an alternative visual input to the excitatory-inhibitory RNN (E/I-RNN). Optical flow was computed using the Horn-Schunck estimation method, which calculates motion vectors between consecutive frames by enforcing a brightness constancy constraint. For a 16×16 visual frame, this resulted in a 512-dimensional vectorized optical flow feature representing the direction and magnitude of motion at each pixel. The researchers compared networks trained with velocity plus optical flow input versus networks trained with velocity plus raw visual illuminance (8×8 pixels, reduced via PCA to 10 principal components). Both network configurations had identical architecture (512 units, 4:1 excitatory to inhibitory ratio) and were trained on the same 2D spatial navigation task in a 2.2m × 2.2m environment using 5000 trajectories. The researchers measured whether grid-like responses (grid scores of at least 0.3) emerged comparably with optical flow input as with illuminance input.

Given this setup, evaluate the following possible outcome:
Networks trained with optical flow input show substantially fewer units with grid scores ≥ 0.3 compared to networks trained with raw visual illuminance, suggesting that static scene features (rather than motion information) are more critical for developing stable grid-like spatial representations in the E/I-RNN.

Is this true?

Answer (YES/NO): NO